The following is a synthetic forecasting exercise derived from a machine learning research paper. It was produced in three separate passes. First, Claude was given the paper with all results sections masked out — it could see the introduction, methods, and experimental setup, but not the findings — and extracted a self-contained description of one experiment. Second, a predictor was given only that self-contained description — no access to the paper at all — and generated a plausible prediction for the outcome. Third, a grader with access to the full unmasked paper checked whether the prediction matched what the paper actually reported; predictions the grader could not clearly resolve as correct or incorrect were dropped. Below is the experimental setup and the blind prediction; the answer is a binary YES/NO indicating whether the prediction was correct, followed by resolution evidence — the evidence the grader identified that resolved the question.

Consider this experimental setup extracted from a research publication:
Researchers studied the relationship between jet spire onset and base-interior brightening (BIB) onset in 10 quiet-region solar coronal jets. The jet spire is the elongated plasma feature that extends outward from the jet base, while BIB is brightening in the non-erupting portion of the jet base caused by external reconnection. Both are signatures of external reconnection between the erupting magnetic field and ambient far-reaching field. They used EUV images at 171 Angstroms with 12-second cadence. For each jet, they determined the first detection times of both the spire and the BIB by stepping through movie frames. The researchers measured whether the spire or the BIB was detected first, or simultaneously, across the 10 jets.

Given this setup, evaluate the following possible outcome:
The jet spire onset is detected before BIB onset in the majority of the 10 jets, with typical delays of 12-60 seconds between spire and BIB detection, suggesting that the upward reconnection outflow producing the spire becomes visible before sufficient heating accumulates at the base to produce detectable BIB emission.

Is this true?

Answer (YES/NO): NO